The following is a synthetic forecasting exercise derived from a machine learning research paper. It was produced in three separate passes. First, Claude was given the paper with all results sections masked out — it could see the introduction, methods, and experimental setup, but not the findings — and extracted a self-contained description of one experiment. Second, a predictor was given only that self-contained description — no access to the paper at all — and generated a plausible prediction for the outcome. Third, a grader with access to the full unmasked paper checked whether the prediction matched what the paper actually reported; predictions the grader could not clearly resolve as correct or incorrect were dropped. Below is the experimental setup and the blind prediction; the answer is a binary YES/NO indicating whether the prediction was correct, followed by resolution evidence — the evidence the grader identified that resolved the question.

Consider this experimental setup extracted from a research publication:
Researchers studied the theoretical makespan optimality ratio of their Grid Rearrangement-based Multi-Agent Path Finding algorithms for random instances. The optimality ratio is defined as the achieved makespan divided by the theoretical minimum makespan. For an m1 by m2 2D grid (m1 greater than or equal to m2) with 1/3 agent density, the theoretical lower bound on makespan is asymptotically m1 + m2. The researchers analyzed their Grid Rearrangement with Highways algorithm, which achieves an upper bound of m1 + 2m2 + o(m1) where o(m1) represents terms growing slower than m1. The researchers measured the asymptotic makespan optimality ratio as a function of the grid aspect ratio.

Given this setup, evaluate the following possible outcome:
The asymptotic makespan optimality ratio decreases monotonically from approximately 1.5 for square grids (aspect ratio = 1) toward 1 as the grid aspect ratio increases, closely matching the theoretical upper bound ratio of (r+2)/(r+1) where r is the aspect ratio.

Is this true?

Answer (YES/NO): NO